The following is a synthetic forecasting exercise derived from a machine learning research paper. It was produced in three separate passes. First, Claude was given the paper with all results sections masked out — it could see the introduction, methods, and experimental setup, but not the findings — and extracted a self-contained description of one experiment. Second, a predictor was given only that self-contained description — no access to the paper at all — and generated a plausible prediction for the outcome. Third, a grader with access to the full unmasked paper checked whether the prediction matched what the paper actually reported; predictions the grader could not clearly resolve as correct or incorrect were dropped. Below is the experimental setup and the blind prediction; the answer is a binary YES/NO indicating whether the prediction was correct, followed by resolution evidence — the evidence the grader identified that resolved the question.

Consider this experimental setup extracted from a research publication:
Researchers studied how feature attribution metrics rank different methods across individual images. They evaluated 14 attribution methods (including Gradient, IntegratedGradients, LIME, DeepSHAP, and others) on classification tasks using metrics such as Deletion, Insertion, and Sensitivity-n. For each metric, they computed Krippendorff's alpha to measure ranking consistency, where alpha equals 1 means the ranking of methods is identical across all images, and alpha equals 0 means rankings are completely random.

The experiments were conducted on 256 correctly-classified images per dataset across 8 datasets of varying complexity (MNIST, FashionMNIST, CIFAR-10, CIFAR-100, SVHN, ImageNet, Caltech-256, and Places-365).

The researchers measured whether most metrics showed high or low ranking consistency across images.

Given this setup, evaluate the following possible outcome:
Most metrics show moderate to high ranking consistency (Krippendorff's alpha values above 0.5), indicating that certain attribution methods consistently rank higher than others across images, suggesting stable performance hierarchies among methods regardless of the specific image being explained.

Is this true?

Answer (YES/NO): NO